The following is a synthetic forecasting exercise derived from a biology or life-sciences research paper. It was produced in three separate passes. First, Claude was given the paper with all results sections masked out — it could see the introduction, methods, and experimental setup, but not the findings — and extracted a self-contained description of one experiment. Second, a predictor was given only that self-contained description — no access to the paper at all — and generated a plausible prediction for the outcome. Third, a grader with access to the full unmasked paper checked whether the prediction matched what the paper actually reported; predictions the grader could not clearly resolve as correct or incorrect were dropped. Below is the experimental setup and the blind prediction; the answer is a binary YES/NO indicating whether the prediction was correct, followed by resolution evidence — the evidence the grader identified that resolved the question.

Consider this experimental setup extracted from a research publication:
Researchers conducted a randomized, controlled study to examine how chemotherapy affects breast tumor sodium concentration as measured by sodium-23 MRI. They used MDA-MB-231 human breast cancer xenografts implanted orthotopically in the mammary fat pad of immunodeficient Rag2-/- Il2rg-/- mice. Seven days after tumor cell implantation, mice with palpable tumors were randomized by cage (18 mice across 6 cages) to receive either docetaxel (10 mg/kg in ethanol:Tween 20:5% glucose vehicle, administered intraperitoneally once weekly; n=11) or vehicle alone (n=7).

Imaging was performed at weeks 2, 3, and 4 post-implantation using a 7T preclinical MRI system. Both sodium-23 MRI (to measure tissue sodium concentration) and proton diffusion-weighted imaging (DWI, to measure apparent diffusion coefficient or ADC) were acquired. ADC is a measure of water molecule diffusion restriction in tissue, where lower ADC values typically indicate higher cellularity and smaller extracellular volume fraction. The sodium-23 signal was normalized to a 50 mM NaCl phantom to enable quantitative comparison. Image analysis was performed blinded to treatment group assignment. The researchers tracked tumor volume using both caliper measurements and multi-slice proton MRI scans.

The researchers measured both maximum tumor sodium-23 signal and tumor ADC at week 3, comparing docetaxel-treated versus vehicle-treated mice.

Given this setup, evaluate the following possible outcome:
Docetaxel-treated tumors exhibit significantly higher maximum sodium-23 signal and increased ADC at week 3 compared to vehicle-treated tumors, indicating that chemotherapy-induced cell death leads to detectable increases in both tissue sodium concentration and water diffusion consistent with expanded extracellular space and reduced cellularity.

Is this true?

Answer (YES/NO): NO